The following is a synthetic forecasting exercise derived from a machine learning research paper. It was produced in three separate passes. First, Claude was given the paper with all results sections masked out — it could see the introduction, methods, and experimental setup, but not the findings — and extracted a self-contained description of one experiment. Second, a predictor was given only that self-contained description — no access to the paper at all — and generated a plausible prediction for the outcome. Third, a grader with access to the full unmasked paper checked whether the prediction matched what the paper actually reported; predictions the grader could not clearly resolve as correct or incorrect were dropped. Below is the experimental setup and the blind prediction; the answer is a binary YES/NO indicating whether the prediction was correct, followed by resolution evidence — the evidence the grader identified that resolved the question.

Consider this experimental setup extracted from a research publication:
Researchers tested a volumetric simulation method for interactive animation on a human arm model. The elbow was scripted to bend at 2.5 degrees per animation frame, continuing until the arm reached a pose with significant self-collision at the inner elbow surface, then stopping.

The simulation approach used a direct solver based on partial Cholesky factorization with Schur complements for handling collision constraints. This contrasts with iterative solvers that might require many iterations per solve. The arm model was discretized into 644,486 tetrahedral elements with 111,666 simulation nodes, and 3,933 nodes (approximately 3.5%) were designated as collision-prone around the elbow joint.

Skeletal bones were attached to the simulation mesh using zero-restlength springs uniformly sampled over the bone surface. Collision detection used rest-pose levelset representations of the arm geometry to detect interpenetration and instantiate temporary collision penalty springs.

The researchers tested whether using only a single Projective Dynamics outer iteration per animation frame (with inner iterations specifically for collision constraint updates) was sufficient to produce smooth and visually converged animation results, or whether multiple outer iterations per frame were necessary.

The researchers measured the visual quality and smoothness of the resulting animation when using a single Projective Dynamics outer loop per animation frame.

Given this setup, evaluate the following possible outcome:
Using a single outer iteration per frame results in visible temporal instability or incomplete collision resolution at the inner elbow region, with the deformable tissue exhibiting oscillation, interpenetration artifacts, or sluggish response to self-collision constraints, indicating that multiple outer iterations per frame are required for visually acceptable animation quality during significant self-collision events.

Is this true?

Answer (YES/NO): NO